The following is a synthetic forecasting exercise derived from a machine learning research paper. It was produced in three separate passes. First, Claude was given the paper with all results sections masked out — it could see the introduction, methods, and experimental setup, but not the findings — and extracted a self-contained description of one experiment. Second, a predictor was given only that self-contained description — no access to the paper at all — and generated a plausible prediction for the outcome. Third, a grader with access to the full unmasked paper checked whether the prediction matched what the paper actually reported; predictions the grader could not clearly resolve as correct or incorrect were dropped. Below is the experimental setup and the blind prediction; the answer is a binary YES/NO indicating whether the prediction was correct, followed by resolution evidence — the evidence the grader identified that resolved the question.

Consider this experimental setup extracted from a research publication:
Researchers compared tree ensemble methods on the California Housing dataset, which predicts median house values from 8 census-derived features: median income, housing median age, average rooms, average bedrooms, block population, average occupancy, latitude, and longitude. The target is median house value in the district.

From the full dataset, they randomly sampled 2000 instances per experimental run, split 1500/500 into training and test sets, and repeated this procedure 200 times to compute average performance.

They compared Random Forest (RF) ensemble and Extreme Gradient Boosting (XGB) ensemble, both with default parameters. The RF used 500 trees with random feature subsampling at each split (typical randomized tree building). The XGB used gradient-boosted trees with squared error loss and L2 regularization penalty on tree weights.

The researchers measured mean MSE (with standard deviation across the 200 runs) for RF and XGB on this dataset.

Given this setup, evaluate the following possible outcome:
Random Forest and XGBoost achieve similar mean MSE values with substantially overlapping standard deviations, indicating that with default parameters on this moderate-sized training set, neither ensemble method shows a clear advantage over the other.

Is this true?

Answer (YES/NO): NO